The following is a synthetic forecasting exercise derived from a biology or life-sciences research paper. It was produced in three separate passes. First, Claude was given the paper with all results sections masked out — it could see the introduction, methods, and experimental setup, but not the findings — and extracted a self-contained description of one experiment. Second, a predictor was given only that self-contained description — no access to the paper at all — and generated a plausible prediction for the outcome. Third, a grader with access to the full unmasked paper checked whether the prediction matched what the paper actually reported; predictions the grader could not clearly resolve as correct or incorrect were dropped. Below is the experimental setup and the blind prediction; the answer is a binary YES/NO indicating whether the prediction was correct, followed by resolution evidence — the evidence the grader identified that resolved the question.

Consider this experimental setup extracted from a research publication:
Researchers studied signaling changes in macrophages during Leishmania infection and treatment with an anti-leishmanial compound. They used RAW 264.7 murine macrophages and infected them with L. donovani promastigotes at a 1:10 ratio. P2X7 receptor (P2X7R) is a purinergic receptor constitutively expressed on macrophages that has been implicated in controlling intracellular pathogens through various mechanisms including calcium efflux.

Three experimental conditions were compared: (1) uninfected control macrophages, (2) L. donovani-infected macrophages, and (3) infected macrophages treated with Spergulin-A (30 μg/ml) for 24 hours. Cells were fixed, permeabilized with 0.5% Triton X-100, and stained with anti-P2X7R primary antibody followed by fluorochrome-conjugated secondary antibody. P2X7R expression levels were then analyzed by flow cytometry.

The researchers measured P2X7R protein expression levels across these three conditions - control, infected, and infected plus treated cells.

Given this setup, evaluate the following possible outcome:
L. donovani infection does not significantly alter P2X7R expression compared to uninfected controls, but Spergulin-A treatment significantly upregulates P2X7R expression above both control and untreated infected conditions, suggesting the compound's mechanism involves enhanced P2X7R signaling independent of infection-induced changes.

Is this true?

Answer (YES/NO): YES